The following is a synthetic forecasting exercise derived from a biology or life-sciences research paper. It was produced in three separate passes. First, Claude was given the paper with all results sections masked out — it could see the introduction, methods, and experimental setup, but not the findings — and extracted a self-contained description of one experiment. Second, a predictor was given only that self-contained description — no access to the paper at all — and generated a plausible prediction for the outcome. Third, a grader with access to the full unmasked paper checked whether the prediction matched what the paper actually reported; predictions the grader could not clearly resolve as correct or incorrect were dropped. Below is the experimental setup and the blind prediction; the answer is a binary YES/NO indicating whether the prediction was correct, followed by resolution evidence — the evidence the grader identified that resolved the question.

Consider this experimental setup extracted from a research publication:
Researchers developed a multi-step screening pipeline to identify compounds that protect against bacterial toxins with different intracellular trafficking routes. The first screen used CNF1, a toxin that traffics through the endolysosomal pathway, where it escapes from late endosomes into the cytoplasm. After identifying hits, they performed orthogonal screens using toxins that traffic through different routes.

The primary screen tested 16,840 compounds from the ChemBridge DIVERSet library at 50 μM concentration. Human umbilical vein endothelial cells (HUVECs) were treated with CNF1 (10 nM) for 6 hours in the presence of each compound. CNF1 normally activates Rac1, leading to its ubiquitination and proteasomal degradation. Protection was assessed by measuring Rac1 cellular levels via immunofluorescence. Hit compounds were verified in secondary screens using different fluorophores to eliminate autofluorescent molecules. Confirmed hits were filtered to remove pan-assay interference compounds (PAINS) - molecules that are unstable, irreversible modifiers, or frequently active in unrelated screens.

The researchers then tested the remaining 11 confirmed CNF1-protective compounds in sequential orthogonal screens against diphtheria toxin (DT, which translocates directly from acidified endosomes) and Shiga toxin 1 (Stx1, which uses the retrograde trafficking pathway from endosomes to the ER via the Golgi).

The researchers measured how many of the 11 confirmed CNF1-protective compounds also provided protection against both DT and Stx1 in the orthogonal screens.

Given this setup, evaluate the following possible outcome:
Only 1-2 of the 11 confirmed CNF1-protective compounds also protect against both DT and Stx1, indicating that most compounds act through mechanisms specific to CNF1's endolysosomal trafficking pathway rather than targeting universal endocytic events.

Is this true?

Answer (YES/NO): YES